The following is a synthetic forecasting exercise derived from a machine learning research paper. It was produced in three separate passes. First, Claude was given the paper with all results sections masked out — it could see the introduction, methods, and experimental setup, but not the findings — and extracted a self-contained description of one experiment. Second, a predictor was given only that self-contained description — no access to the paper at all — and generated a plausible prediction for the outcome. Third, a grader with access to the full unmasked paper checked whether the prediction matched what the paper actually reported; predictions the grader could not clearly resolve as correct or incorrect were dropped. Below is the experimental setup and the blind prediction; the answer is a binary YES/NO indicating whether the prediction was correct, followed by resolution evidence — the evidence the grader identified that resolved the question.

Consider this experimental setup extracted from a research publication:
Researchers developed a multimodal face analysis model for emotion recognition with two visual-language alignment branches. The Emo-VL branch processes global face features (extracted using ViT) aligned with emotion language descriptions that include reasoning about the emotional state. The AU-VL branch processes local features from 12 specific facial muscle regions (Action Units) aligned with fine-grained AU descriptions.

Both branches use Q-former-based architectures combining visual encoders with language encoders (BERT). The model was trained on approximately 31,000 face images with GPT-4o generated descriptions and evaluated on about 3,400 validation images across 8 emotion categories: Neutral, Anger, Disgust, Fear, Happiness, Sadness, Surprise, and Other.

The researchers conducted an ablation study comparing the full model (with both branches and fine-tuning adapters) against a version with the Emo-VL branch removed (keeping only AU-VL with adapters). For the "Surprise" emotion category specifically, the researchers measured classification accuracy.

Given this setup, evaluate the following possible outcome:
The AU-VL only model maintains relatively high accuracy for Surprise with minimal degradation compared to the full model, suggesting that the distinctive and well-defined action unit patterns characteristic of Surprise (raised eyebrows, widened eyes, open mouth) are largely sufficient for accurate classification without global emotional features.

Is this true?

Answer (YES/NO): NO